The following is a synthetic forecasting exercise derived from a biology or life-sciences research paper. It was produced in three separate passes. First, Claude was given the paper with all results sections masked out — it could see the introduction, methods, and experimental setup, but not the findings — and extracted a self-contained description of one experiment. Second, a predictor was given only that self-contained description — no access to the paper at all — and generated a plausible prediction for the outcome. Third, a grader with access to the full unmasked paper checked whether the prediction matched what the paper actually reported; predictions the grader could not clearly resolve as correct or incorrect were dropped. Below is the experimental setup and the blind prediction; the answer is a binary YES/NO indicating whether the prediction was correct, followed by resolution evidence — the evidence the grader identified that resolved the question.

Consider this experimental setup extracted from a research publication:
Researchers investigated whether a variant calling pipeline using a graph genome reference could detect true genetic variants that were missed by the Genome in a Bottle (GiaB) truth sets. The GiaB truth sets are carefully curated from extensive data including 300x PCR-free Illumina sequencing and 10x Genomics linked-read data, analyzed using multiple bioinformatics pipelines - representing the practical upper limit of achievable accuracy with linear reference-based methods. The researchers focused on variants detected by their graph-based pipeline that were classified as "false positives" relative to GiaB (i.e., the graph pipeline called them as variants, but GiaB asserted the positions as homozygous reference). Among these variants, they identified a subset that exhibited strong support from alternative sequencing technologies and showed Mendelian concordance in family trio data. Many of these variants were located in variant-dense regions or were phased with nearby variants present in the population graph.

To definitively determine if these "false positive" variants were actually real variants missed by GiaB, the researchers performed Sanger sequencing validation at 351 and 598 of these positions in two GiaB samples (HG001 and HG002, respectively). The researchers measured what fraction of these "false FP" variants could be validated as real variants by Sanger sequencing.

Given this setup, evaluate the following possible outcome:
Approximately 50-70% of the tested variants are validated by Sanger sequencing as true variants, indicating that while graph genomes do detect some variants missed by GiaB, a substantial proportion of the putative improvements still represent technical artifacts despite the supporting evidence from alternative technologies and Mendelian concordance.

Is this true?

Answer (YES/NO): YES